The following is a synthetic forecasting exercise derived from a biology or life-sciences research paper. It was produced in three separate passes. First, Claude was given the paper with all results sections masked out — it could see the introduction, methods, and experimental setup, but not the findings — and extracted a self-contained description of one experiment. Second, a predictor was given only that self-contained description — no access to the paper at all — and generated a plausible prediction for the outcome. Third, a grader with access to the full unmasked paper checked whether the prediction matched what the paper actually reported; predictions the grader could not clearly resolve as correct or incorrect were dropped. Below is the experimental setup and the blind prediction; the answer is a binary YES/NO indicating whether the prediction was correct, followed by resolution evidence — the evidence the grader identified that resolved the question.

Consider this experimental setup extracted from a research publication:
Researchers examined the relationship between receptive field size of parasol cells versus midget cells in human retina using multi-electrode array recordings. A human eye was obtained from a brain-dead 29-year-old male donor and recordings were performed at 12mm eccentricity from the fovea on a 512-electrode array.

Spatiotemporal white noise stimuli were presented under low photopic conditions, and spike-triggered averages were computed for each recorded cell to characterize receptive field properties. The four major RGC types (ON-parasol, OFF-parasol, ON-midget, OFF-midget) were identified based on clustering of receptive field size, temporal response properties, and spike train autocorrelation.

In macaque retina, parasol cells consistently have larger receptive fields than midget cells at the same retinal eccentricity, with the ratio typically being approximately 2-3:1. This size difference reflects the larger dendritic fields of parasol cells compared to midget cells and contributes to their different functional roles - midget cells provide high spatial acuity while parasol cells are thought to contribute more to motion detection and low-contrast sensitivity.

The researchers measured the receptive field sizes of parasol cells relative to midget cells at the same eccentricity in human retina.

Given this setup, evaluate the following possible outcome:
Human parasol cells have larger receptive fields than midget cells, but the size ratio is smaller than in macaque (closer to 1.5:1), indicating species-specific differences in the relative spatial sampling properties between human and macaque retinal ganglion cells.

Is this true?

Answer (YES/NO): NO